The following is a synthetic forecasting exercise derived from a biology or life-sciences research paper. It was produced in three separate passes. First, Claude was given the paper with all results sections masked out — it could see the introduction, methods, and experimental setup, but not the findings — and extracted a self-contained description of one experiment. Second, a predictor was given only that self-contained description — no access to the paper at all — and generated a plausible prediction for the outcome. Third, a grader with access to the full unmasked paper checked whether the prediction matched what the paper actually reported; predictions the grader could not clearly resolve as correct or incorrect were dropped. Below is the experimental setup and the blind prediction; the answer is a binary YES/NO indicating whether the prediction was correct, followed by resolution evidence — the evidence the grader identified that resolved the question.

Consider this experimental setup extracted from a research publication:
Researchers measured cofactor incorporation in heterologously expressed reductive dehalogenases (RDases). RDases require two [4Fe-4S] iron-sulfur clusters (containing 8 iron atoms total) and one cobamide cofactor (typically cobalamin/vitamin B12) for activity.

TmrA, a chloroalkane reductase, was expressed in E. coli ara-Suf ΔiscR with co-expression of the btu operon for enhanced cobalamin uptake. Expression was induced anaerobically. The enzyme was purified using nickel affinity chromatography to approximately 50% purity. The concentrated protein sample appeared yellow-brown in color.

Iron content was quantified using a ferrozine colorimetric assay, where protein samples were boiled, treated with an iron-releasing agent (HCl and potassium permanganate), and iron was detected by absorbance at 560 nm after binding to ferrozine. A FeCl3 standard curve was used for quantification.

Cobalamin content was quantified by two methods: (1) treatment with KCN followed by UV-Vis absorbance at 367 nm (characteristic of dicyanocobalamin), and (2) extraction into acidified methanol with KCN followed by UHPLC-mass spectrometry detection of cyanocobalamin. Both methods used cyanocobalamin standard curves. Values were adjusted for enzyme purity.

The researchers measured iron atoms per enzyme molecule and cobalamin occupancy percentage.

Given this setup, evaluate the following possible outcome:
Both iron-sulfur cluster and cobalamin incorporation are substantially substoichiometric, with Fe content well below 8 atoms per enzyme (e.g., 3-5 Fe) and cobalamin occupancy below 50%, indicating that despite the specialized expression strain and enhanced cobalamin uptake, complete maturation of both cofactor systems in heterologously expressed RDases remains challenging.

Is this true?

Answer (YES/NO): NO